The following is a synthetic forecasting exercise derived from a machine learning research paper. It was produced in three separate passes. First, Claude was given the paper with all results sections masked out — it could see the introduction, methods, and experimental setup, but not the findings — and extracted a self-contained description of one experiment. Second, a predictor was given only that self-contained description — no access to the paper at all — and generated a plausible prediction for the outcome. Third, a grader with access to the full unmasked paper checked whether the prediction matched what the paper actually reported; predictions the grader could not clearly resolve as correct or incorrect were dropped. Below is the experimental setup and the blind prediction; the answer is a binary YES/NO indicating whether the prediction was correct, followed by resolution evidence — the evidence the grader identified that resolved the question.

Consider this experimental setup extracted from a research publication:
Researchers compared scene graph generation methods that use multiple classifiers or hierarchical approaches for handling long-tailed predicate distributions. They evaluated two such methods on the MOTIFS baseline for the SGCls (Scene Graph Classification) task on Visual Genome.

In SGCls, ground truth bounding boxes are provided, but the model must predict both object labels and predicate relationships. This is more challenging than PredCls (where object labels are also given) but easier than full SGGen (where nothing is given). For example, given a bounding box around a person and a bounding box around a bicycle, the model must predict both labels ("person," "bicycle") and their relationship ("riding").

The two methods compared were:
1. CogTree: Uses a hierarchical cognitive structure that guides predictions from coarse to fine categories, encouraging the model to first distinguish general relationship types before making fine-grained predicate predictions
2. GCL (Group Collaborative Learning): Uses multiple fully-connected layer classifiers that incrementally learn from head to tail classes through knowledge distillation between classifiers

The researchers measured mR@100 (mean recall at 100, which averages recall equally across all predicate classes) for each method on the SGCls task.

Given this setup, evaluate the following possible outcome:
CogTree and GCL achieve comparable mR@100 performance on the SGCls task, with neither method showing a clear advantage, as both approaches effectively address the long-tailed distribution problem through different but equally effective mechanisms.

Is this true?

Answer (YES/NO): NO